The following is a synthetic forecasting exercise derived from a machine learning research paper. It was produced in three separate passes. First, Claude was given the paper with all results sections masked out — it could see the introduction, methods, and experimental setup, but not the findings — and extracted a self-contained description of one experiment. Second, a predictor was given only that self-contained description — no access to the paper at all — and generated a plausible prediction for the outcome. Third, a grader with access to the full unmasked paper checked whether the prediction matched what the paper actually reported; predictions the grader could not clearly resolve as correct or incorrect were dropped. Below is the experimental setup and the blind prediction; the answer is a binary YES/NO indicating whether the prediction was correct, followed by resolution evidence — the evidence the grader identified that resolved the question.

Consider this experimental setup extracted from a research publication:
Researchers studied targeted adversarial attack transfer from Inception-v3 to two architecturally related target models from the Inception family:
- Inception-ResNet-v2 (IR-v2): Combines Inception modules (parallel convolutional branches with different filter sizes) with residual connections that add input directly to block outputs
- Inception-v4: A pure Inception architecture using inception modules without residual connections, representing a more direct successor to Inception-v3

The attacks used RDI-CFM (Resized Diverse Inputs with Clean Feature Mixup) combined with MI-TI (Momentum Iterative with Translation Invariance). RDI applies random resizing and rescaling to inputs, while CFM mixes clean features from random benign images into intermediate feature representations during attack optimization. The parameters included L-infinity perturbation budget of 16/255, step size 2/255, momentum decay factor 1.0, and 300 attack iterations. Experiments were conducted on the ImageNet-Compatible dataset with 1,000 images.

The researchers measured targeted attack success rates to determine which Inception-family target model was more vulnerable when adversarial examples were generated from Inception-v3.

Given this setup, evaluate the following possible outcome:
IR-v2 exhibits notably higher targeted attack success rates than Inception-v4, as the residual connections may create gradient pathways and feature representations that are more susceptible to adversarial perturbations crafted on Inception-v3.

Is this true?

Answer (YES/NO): NO